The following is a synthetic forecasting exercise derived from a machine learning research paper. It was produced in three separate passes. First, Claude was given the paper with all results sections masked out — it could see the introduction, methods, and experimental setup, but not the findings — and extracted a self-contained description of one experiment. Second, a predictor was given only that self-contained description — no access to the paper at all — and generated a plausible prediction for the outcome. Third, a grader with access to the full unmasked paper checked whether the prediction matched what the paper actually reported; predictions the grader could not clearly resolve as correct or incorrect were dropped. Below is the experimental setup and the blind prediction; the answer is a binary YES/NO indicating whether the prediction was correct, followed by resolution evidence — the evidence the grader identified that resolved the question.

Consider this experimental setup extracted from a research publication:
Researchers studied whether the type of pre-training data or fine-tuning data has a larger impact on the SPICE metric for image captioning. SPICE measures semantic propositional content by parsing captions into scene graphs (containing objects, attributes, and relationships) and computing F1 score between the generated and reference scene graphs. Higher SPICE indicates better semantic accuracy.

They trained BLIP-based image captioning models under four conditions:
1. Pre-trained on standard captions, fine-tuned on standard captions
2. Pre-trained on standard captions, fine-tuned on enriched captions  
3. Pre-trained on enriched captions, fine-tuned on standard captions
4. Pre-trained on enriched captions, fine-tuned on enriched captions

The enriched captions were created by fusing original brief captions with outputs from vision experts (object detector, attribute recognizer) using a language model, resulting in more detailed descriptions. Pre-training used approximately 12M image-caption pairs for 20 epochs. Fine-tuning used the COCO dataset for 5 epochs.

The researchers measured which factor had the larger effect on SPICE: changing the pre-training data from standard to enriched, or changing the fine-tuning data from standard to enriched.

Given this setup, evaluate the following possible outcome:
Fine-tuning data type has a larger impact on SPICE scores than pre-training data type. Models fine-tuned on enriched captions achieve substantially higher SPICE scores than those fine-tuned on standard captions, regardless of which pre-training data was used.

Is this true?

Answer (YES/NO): YES